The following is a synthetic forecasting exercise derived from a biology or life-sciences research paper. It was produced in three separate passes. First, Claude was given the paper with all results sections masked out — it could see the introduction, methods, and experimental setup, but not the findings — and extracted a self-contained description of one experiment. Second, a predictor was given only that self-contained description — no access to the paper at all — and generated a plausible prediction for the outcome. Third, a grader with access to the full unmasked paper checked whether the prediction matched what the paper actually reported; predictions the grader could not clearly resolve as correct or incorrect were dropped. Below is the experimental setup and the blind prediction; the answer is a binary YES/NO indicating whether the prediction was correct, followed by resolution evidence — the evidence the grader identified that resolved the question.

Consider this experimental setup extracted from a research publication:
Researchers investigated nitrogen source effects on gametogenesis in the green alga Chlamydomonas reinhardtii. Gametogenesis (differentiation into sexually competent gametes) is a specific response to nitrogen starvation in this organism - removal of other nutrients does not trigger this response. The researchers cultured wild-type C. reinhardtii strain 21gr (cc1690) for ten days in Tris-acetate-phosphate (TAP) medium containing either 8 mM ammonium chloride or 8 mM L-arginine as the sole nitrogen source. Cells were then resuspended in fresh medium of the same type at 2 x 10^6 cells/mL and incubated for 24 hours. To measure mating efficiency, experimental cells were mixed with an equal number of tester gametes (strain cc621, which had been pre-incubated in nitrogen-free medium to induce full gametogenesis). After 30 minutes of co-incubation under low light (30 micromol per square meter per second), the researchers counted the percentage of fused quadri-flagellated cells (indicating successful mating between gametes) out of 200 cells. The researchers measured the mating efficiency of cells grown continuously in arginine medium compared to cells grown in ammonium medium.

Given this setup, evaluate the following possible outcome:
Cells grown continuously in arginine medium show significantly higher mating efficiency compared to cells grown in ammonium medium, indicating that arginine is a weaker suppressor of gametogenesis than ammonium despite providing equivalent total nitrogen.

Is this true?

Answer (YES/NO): YES